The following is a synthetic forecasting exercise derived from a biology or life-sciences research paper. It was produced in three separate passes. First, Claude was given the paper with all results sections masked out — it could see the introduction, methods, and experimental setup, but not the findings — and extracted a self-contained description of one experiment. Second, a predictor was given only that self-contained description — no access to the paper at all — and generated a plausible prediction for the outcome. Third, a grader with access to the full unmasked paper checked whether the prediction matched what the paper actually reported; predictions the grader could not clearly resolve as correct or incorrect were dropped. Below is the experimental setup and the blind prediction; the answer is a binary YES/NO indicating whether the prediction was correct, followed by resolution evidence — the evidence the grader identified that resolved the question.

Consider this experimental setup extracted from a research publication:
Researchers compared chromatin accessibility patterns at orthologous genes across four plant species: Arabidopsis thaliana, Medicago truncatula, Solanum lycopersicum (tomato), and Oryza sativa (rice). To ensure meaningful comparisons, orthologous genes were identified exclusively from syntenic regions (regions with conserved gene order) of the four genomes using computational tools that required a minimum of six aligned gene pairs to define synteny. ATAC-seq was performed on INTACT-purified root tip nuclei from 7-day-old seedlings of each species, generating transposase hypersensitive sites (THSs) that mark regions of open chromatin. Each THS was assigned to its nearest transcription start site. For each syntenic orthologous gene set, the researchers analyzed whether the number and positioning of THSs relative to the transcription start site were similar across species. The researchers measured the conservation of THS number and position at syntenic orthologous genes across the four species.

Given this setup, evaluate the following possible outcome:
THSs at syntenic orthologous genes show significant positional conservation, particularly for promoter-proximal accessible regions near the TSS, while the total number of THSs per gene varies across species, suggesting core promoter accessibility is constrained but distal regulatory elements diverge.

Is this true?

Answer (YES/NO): NO